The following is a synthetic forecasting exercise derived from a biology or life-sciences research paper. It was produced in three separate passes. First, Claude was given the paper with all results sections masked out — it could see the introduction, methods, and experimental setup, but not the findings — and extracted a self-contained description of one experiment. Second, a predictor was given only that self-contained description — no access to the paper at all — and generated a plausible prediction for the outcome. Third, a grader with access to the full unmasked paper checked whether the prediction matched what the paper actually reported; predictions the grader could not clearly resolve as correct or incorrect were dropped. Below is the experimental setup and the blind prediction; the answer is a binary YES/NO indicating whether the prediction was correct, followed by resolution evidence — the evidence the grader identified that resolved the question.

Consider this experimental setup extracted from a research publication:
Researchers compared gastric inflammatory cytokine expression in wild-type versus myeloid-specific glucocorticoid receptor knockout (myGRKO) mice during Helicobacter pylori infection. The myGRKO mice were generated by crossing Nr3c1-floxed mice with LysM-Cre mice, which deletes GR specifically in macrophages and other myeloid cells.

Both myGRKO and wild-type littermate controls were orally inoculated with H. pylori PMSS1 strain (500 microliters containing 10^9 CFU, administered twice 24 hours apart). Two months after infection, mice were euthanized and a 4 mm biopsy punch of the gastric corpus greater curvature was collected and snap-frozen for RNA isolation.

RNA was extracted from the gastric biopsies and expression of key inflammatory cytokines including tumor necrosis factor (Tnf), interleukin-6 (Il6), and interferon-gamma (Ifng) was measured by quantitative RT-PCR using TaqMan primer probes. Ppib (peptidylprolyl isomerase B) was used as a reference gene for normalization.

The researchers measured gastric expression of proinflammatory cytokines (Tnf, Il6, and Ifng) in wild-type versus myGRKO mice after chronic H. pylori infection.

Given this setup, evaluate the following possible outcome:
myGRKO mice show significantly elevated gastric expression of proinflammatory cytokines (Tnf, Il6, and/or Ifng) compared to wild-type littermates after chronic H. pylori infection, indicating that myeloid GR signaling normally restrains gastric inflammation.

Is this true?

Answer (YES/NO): NO